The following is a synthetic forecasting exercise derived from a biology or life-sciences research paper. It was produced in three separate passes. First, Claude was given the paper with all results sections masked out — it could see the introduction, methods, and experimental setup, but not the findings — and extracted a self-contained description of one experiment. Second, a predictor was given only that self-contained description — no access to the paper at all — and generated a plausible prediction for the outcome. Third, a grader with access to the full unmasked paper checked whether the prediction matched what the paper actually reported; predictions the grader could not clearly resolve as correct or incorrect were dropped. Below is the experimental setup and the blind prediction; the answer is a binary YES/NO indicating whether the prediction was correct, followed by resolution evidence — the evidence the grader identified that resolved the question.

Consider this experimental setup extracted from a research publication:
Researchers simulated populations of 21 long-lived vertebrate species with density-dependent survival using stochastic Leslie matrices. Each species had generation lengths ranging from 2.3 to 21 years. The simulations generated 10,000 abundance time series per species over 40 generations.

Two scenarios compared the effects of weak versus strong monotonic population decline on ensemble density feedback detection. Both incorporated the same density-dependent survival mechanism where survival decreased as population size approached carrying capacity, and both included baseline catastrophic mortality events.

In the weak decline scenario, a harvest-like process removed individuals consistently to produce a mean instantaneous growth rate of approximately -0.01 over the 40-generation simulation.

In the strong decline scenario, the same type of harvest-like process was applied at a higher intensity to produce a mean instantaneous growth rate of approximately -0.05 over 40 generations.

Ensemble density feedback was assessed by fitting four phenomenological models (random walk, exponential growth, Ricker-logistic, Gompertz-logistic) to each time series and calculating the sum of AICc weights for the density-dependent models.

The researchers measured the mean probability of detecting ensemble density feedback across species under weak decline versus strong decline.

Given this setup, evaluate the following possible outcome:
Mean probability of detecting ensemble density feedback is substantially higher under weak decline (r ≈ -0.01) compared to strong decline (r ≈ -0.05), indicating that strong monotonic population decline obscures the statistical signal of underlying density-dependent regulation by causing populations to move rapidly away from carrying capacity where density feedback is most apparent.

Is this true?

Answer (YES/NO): NO